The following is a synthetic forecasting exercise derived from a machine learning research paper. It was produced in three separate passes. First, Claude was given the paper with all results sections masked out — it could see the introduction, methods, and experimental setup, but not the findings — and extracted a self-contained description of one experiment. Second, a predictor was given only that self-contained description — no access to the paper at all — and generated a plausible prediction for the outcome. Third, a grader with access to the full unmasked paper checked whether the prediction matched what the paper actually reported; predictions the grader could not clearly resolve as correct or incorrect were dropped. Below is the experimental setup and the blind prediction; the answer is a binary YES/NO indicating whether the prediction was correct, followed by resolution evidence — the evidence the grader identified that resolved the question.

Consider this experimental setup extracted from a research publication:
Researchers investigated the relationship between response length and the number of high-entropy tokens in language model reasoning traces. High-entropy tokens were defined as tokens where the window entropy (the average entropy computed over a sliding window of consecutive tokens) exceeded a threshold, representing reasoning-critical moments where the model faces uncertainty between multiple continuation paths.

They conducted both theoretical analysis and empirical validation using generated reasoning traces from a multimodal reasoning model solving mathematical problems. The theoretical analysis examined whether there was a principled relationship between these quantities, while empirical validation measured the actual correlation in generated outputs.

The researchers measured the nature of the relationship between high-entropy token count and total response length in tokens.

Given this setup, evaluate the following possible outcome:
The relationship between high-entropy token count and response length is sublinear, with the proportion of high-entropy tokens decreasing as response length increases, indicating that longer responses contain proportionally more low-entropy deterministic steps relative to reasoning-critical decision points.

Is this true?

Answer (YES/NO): NO